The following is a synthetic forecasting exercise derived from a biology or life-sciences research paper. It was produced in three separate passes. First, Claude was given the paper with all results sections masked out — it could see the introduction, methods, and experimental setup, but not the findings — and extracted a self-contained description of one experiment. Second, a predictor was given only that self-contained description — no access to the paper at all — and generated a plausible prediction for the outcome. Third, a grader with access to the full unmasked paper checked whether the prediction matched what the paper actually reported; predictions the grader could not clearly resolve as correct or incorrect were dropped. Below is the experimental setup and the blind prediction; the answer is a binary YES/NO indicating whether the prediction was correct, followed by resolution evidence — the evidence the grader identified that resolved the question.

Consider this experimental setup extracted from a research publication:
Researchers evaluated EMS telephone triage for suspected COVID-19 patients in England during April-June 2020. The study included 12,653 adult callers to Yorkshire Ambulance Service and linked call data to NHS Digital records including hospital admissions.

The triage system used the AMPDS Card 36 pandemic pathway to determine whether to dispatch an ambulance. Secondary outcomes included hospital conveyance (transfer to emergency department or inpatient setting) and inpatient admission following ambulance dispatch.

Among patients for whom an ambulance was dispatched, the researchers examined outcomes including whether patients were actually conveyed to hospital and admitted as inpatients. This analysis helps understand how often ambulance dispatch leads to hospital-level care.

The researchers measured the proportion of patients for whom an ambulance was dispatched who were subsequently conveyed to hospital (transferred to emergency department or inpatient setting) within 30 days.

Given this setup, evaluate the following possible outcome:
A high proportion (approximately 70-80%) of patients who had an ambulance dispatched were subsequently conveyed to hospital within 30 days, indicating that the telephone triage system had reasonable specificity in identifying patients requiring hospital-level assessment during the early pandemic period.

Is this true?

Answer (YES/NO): NO